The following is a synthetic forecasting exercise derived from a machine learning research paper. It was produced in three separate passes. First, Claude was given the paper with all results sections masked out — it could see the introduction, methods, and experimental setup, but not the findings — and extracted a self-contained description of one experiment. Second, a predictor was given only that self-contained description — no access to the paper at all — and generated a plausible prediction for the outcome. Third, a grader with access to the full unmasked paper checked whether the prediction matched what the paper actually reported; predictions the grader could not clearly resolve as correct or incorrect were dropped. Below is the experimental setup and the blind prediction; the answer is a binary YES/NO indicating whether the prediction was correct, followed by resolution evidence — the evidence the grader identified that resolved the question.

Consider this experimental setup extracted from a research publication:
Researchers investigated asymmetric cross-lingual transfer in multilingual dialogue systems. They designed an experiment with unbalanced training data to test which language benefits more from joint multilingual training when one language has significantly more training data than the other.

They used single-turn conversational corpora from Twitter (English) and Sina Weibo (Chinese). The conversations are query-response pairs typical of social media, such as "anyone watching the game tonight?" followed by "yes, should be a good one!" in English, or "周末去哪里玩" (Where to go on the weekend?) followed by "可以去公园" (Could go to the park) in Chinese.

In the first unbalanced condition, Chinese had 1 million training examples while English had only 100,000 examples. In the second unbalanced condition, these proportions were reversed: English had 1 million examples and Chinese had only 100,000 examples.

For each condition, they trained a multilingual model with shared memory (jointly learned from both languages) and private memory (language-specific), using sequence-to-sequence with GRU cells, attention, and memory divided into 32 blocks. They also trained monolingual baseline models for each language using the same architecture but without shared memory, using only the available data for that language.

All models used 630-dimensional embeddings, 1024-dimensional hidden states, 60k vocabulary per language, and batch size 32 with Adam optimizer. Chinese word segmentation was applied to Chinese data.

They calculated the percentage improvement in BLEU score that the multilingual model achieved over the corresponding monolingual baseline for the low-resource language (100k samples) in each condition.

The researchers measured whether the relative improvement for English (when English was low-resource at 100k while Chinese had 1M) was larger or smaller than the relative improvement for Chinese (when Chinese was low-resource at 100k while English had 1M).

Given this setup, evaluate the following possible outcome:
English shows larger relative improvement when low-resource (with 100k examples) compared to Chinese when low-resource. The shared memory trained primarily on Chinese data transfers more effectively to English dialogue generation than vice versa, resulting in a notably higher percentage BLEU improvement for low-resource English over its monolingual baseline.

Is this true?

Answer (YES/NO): NO